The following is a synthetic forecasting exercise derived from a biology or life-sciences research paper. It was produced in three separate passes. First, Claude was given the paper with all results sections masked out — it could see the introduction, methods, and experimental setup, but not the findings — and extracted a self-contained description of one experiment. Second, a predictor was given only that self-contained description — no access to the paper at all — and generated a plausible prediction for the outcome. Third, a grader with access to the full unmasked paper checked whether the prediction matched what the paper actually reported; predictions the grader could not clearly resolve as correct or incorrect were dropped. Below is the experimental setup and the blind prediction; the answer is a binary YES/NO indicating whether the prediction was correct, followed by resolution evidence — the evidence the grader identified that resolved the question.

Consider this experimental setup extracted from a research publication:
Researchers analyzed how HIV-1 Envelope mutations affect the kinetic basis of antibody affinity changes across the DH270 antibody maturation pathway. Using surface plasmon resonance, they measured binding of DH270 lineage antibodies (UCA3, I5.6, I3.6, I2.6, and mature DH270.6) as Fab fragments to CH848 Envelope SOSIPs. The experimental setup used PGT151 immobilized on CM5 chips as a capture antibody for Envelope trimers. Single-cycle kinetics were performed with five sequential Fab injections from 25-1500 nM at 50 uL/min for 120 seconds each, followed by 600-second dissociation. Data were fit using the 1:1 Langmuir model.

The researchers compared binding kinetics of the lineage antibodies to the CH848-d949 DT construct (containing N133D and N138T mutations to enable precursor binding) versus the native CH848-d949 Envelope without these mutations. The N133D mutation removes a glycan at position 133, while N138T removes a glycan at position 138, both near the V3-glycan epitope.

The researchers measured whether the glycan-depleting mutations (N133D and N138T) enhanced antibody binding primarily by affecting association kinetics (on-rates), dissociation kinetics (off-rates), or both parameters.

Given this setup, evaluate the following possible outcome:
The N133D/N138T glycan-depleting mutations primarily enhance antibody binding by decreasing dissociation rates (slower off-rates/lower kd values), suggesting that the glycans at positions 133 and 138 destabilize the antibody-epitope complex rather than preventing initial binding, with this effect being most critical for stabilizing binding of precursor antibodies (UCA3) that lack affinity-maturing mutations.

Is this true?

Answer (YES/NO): NO